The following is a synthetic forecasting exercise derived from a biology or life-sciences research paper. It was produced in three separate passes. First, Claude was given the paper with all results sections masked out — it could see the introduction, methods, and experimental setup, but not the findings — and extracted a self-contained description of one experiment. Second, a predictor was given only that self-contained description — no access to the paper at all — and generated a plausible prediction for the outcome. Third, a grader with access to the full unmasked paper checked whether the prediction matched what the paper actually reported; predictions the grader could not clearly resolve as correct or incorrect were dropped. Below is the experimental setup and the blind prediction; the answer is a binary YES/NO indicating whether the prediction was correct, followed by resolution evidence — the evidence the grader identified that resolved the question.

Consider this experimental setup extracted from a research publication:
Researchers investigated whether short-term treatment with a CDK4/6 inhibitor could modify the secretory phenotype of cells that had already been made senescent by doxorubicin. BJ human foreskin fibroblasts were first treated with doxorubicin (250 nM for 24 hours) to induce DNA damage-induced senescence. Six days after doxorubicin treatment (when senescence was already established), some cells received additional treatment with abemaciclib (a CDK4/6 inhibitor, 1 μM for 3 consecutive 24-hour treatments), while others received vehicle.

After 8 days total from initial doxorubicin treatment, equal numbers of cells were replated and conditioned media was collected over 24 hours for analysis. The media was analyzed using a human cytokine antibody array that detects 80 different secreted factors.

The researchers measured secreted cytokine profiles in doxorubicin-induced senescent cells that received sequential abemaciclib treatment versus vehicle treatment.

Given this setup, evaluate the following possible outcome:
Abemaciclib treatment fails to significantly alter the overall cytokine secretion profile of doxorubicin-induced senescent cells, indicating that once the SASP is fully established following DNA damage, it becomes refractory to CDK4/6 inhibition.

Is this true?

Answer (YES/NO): NO